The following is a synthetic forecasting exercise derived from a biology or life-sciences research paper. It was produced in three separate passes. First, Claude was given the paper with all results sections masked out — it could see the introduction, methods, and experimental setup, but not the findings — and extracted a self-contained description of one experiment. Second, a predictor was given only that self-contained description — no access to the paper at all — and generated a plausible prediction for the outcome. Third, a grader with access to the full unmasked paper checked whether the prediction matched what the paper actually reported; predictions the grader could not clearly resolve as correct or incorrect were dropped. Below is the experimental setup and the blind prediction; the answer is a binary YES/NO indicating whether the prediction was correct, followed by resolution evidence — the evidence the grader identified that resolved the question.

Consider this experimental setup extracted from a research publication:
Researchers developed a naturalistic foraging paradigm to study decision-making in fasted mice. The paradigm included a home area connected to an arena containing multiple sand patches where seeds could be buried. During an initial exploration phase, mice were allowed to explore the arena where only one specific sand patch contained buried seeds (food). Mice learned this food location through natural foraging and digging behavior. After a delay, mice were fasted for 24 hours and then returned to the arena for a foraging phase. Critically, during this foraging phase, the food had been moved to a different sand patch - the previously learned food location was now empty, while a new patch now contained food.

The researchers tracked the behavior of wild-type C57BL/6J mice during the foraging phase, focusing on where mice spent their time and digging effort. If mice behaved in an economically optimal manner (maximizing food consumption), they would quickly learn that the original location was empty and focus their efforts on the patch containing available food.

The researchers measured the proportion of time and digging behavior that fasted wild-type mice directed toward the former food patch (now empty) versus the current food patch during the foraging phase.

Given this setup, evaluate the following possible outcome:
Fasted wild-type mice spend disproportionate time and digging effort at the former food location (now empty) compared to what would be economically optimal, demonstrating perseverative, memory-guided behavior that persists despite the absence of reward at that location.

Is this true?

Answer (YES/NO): NO